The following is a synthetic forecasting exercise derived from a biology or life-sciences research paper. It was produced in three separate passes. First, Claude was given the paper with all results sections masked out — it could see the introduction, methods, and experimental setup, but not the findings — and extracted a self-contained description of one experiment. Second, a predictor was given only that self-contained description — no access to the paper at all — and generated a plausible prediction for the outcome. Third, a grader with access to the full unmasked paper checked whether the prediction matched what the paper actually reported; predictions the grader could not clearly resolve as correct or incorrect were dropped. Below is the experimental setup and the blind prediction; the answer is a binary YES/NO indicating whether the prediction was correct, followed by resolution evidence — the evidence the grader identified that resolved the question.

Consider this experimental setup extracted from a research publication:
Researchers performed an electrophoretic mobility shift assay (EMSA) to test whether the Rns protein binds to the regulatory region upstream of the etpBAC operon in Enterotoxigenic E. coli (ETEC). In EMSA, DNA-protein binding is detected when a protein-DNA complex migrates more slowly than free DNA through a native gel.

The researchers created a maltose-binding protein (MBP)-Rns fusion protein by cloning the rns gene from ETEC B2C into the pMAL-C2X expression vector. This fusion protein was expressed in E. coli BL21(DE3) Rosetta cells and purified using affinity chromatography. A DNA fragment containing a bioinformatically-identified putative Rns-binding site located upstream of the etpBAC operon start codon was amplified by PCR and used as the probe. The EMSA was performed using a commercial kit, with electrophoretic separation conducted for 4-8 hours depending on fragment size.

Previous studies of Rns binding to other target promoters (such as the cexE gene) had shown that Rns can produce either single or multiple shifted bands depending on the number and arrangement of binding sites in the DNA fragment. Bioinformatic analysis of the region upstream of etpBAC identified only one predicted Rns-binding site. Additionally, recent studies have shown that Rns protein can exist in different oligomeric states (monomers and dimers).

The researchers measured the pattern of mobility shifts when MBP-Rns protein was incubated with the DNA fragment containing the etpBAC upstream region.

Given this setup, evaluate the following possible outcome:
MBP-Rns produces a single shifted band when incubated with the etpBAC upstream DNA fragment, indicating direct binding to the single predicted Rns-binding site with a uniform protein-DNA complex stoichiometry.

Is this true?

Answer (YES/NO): NO